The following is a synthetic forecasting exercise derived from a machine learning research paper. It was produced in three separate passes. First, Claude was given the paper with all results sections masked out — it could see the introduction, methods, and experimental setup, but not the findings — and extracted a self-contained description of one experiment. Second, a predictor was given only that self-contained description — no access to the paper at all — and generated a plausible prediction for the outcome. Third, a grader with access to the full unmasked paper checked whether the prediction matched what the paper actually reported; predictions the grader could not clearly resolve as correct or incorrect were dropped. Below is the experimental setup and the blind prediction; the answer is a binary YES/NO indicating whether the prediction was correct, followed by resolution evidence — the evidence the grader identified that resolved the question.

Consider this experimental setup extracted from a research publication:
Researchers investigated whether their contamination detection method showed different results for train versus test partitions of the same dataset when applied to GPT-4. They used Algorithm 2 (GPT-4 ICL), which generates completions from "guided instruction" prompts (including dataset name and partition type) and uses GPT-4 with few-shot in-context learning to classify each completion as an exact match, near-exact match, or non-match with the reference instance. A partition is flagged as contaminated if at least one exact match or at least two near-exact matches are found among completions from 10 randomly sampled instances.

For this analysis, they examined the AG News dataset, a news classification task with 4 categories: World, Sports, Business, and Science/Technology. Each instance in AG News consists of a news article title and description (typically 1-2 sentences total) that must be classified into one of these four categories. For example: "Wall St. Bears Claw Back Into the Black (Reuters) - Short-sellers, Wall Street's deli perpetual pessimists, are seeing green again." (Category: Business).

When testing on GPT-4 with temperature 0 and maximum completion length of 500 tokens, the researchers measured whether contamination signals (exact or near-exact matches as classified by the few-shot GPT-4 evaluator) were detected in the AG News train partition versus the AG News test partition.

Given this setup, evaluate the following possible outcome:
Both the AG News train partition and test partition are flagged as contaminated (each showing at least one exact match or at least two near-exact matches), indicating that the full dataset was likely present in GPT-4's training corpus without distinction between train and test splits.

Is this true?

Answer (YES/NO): YES